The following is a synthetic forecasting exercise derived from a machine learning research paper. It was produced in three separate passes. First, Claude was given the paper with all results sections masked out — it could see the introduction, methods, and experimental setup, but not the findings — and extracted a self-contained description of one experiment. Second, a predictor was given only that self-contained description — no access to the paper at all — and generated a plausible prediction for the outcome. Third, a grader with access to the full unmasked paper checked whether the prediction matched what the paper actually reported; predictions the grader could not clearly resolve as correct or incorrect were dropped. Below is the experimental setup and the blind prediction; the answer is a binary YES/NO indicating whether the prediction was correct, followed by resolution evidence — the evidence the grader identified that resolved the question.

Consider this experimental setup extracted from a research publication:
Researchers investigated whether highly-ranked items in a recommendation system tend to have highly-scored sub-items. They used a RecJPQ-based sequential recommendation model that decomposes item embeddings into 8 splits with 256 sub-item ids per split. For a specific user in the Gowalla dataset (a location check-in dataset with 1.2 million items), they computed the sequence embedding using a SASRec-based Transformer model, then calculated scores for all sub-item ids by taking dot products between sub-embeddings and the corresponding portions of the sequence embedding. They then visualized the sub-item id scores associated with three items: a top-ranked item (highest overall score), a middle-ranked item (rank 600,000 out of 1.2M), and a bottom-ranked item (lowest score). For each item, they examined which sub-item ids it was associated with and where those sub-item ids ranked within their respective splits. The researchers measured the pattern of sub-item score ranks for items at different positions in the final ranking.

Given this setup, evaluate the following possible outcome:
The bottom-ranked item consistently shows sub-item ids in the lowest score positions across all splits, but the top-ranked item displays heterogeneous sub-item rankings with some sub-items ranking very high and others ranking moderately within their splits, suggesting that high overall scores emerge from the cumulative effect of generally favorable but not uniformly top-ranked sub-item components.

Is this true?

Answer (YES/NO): NO